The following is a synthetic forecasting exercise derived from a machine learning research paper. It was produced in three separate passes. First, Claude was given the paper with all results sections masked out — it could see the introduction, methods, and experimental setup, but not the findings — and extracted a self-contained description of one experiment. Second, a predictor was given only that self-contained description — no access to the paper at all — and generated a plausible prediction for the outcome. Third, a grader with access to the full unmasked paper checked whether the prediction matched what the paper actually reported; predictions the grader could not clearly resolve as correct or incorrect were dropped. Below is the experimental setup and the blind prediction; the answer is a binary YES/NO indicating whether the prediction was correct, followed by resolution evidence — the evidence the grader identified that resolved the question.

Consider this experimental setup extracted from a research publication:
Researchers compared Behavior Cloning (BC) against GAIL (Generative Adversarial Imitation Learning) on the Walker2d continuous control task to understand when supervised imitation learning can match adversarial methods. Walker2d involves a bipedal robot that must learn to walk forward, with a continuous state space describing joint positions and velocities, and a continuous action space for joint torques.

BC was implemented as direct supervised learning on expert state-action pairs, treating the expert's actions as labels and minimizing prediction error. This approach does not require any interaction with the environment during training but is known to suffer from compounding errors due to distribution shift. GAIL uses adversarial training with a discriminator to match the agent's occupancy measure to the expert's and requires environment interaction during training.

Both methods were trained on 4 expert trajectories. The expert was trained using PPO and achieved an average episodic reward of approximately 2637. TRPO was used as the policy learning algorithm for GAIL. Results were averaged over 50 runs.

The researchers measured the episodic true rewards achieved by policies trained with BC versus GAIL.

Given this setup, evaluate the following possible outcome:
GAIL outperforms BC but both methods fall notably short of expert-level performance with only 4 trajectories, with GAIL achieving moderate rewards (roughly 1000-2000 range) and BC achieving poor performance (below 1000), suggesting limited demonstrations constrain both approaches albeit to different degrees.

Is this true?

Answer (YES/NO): NO